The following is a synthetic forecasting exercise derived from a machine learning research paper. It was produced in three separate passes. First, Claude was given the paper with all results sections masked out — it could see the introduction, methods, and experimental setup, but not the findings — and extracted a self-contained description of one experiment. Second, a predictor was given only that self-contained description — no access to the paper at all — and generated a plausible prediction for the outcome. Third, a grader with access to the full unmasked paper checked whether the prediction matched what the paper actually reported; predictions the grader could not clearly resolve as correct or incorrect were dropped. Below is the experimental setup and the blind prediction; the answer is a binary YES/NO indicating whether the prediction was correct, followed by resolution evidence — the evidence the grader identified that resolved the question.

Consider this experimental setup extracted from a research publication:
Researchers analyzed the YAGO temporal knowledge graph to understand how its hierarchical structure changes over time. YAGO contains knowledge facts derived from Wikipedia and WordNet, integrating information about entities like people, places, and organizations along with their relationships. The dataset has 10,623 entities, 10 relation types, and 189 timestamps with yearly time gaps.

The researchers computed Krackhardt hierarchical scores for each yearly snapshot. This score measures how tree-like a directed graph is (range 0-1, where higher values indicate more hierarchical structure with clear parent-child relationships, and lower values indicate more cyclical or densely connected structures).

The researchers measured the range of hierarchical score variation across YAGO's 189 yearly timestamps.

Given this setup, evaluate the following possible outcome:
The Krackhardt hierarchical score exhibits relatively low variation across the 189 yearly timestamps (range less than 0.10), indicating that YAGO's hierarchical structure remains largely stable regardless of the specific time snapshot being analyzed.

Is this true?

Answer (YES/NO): NO